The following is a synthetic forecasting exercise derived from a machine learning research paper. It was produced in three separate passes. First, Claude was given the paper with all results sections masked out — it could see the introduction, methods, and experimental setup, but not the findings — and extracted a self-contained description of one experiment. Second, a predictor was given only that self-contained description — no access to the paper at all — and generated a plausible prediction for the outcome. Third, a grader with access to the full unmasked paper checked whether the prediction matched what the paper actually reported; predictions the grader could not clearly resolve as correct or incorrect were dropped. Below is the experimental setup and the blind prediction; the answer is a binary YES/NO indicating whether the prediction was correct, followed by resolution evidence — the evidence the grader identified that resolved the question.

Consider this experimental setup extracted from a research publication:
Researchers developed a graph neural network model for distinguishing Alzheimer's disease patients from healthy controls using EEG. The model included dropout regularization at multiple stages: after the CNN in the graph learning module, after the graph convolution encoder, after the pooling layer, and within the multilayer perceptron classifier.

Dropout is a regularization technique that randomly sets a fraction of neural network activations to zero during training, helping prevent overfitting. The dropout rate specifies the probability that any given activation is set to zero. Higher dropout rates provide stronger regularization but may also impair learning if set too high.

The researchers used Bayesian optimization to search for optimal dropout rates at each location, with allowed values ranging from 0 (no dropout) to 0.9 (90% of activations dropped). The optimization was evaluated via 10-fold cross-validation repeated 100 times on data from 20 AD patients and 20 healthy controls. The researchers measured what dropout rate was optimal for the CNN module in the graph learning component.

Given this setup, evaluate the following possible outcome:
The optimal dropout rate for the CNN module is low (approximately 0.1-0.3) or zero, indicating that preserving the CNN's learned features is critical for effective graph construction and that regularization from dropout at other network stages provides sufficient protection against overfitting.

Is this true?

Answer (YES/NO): YES